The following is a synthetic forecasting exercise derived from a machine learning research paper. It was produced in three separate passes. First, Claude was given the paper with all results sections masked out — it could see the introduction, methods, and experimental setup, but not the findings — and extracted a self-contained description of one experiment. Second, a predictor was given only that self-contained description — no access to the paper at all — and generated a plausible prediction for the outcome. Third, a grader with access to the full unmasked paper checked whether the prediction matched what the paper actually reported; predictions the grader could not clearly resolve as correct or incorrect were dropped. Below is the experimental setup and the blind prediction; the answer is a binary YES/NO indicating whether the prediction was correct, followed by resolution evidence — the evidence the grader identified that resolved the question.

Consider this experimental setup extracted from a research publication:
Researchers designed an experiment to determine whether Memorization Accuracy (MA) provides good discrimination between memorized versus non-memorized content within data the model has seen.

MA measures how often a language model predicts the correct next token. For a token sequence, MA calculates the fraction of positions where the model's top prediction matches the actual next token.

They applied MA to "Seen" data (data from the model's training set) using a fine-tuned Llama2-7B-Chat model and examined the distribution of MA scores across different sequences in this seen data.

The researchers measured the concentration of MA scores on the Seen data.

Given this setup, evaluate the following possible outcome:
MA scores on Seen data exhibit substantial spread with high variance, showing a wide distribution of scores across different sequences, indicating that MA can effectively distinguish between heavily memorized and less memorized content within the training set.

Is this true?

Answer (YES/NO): NO